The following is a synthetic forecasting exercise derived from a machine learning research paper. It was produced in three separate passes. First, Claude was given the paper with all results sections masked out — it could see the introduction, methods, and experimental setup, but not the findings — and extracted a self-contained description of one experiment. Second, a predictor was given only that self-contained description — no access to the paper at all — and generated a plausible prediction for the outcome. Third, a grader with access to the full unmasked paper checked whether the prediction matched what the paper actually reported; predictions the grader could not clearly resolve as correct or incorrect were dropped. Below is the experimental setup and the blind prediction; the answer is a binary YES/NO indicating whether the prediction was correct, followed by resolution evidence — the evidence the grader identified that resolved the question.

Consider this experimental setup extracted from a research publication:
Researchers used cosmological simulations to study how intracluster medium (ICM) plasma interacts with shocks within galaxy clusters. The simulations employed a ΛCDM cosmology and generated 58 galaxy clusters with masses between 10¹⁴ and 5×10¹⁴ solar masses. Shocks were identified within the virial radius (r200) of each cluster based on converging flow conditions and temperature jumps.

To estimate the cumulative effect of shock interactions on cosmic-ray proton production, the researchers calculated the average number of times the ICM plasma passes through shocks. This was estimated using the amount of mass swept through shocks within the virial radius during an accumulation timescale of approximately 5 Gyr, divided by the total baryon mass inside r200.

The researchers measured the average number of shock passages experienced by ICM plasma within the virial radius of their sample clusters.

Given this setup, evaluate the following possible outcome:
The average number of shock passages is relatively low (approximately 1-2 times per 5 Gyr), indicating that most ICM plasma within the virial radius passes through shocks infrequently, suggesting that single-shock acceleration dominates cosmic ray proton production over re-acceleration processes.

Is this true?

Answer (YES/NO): NO